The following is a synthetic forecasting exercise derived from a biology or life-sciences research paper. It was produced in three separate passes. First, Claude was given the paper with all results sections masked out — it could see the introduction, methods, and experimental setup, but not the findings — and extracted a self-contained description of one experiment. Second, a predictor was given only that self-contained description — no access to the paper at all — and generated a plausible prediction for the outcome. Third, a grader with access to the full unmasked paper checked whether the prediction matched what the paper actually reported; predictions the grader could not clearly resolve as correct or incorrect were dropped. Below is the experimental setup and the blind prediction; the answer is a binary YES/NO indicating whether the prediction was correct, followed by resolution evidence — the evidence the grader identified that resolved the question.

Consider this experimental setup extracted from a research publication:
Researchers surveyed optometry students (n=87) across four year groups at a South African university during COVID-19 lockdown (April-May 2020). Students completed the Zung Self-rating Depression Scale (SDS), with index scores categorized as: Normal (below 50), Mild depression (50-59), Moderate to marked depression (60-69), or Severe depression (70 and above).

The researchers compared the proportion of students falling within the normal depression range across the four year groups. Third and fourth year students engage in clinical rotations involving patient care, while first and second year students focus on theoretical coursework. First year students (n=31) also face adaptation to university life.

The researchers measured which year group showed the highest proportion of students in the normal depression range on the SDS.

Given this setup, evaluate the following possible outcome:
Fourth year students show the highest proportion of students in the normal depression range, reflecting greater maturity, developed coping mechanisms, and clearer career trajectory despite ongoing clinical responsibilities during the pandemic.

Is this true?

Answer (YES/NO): NO